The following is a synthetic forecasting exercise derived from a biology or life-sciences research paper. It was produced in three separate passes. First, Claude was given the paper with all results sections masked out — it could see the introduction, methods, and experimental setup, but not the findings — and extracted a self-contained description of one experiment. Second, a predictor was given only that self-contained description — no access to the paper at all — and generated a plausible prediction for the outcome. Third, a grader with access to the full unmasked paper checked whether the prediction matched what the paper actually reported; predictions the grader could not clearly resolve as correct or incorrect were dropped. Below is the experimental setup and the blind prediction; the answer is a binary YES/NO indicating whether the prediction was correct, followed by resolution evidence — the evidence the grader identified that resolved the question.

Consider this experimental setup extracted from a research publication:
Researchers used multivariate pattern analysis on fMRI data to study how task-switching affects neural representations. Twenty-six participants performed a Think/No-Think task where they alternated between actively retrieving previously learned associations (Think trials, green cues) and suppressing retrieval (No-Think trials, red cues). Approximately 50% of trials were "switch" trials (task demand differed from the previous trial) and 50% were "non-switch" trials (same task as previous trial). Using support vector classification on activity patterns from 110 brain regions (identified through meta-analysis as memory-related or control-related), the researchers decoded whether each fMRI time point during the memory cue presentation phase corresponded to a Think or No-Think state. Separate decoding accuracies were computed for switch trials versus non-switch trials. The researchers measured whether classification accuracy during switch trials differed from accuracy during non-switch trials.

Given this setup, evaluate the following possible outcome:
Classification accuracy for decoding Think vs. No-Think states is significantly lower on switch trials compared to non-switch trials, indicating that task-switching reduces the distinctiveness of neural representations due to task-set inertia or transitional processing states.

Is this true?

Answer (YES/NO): YES